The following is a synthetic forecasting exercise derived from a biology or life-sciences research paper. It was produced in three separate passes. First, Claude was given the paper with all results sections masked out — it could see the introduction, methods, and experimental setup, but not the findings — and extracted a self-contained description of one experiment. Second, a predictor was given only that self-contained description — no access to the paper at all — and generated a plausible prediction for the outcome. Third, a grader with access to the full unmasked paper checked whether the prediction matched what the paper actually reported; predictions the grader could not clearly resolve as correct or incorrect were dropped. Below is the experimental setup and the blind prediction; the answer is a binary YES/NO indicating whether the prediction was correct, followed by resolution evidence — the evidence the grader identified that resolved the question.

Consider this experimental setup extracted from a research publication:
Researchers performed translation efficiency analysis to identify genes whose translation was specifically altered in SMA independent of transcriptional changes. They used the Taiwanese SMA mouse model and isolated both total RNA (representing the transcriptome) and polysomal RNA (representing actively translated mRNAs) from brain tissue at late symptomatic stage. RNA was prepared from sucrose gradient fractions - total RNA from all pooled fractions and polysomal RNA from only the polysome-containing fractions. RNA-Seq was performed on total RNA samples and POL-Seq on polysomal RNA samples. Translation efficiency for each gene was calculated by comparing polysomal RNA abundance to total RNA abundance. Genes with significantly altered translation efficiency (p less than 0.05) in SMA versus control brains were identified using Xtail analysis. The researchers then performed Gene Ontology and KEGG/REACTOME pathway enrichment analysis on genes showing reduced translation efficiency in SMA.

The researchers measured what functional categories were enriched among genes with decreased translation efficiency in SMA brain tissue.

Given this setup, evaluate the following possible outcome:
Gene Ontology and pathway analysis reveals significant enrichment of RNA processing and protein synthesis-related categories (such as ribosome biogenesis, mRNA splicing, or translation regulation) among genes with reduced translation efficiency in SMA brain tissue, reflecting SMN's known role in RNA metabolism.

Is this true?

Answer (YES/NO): NO